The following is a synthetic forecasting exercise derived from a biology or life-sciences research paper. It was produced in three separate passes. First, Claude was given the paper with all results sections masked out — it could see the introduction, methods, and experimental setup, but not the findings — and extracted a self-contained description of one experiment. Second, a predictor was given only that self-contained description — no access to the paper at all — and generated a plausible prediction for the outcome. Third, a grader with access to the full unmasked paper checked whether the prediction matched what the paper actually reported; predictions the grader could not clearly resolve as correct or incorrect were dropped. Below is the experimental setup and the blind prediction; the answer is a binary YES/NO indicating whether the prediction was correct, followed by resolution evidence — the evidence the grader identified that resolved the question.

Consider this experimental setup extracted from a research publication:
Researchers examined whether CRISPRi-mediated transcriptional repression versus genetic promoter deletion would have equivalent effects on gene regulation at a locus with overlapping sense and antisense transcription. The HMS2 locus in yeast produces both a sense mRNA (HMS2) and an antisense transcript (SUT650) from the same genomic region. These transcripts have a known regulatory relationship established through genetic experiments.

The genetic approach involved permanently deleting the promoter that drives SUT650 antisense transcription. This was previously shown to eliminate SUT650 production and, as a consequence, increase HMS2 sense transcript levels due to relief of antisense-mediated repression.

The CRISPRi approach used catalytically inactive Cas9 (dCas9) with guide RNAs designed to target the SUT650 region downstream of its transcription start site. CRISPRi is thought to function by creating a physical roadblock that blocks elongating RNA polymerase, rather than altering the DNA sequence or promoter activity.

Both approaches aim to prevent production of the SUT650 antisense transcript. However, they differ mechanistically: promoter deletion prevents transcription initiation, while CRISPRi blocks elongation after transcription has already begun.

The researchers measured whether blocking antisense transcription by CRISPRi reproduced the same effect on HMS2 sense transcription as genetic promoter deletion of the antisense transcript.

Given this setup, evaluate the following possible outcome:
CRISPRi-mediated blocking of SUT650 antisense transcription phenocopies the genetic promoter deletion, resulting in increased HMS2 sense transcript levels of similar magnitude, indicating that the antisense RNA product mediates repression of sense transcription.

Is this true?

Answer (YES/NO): NO